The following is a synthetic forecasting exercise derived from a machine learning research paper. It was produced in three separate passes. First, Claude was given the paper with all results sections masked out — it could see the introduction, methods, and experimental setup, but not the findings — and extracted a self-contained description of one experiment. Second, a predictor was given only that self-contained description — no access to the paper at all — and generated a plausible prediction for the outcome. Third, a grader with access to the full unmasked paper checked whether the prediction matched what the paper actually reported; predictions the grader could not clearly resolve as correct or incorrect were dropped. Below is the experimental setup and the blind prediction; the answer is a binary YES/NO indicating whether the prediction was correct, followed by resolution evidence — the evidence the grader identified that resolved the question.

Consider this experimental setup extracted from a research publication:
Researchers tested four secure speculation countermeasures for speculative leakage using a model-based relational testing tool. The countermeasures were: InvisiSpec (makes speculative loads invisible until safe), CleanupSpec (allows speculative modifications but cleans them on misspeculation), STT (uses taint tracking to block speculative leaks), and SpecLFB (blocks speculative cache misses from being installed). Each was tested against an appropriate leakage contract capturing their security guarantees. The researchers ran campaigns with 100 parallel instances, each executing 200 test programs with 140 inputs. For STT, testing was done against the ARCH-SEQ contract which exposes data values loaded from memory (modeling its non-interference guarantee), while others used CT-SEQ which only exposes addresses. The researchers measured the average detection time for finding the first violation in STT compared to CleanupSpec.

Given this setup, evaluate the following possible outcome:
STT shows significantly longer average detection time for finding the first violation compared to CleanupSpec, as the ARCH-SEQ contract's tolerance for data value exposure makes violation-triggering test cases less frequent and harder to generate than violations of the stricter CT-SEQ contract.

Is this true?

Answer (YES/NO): NO